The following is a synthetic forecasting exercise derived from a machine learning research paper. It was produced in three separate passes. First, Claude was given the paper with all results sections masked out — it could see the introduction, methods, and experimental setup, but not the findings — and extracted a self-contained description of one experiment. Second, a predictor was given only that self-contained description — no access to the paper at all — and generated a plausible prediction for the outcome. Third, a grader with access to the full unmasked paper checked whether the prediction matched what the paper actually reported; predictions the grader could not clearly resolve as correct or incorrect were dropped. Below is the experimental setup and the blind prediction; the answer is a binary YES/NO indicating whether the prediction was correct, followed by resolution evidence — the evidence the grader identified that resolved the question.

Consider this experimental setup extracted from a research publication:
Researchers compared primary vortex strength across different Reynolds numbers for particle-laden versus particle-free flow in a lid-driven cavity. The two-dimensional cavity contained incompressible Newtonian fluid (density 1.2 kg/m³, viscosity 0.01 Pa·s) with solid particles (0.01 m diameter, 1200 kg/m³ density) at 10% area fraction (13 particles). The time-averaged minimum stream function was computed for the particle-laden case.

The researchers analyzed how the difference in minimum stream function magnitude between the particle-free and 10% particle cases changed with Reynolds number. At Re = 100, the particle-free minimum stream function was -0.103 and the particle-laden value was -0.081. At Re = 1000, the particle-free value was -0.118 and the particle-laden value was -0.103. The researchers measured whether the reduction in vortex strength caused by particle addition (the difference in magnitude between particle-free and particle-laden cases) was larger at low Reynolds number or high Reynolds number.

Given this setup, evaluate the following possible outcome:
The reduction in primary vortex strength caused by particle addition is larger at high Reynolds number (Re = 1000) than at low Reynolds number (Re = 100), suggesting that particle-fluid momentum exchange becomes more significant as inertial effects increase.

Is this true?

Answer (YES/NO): NO